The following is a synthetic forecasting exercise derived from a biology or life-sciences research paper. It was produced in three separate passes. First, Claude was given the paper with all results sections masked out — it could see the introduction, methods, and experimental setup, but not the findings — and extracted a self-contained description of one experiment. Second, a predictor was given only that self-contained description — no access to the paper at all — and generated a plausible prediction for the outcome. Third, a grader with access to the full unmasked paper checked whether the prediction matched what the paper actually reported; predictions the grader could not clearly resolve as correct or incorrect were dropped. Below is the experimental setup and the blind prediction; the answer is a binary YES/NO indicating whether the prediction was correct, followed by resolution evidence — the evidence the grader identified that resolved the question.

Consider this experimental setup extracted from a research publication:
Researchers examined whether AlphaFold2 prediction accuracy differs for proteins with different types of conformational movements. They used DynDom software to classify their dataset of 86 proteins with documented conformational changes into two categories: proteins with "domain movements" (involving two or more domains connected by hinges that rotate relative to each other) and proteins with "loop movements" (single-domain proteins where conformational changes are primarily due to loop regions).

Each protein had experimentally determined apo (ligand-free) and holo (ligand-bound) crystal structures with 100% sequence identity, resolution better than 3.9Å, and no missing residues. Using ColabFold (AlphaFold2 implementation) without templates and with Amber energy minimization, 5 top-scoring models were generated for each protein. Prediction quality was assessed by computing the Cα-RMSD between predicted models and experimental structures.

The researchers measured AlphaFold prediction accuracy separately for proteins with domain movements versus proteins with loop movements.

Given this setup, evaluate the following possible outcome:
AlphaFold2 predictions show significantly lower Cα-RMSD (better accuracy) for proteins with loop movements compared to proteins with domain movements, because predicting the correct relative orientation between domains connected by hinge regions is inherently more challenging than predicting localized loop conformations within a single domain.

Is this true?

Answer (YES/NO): NO